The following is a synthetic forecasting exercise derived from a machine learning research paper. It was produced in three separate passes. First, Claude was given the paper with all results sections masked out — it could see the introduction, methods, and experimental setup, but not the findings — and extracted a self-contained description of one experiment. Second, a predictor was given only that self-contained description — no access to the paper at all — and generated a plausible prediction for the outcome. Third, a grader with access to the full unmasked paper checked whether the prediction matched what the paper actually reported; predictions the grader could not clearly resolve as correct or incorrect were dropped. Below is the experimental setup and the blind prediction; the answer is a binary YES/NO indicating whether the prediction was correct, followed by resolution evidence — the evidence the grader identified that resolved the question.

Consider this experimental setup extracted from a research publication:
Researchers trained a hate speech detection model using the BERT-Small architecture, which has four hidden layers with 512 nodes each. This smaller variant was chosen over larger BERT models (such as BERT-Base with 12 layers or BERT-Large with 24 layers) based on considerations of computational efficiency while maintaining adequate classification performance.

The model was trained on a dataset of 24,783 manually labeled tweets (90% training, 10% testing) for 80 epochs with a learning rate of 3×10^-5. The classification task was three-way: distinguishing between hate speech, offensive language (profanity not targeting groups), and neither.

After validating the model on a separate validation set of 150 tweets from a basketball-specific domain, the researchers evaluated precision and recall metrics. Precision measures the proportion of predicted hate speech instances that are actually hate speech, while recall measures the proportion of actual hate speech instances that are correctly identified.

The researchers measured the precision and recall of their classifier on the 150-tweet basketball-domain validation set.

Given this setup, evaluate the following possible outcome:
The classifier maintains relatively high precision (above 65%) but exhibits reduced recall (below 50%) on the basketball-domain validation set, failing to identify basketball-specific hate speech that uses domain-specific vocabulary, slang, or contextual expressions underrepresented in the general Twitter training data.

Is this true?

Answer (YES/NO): NO